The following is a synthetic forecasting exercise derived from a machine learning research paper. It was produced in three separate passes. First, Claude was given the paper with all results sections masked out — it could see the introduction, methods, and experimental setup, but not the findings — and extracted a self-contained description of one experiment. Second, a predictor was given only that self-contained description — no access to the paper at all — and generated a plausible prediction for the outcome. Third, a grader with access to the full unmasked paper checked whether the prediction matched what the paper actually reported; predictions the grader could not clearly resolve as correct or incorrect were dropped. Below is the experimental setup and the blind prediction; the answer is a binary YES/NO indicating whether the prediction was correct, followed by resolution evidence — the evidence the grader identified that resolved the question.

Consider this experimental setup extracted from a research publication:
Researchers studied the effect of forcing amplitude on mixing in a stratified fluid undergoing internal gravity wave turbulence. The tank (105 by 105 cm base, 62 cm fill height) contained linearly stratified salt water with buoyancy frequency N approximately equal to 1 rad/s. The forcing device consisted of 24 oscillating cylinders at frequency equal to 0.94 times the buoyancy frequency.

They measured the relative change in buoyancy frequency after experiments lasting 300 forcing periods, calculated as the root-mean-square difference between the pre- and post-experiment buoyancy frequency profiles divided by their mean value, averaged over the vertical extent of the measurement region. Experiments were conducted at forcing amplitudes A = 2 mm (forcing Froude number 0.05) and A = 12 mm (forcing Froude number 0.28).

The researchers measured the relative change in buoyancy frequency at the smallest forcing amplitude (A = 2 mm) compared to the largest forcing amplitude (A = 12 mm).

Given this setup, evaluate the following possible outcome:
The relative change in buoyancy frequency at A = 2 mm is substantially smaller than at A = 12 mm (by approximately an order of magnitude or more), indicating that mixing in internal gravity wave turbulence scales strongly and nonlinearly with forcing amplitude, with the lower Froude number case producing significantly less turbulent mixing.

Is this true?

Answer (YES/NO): NO